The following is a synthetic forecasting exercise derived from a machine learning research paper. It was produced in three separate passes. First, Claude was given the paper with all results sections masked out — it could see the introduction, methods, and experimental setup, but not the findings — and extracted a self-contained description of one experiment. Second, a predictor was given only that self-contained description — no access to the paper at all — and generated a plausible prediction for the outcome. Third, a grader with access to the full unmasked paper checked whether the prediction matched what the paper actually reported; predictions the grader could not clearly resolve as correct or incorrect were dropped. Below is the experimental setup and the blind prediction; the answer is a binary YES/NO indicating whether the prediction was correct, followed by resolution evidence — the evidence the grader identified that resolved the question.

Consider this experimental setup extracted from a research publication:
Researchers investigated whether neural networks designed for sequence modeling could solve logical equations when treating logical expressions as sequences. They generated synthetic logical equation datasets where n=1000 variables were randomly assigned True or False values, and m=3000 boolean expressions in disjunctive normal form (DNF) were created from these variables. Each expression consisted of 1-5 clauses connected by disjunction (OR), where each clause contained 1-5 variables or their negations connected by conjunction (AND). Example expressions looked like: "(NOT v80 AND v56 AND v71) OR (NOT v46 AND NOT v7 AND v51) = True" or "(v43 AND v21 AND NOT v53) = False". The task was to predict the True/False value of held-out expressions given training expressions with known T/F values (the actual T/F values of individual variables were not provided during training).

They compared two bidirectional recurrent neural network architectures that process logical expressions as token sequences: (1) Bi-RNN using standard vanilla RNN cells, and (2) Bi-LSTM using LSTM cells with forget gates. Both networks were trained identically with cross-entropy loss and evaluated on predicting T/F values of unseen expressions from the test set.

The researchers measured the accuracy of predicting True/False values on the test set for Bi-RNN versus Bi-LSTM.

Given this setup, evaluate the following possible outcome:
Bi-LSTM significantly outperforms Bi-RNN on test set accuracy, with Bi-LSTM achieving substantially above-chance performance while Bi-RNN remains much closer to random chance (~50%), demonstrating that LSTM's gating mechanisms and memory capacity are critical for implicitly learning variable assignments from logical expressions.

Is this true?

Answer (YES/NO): NO